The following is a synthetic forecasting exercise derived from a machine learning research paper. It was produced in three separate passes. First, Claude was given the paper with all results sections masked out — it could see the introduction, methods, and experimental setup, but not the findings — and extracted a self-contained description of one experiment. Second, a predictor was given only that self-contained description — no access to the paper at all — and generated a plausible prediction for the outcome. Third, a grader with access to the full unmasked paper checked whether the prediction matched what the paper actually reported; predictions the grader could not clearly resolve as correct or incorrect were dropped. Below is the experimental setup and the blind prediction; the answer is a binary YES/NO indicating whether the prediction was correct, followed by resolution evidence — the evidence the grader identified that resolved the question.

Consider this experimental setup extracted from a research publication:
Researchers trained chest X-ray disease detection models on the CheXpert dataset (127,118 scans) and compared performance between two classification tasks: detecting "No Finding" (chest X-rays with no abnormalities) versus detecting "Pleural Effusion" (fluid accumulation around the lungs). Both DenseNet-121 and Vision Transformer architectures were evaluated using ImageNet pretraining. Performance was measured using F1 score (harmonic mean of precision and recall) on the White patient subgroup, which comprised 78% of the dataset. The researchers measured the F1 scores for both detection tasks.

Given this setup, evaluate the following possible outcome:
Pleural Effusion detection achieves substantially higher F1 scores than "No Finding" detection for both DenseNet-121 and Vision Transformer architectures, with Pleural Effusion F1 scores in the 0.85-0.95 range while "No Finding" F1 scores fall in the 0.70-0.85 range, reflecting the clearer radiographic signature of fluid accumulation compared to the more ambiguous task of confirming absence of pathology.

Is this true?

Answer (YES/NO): NO